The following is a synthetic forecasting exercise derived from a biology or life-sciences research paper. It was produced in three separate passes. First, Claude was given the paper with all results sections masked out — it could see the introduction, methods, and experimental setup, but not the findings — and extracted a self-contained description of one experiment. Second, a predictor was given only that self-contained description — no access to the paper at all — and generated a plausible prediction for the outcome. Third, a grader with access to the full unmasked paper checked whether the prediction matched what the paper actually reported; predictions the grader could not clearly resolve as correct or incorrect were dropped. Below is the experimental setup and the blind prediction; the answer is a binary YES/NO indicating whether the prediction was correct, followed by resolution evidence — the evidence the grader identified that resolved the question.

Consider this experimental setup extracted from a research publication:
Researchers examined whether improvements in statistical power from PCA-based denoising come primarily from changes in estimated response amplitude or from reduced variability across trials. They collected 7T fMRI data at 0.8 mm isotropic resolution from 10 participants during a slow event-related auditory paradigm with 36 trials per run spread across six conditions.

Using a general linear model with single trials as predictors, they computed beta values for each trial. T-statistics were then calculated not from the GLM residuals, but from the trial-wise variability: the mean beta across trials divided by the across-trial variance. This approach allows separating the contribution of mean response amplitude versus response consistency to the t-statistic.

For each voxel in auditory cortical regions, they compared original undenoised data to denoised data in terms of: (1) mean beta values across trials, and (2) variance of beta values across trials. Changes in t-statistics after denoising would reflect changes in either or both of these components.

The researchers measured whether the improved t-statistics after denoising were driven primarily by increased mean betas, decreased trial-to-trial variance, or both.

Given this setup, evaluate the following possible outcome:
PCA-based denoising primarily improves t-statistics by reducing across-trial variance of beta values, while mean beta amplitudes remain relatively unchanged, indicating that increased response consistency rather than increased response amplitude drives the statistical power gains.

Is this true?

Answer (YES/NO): NO